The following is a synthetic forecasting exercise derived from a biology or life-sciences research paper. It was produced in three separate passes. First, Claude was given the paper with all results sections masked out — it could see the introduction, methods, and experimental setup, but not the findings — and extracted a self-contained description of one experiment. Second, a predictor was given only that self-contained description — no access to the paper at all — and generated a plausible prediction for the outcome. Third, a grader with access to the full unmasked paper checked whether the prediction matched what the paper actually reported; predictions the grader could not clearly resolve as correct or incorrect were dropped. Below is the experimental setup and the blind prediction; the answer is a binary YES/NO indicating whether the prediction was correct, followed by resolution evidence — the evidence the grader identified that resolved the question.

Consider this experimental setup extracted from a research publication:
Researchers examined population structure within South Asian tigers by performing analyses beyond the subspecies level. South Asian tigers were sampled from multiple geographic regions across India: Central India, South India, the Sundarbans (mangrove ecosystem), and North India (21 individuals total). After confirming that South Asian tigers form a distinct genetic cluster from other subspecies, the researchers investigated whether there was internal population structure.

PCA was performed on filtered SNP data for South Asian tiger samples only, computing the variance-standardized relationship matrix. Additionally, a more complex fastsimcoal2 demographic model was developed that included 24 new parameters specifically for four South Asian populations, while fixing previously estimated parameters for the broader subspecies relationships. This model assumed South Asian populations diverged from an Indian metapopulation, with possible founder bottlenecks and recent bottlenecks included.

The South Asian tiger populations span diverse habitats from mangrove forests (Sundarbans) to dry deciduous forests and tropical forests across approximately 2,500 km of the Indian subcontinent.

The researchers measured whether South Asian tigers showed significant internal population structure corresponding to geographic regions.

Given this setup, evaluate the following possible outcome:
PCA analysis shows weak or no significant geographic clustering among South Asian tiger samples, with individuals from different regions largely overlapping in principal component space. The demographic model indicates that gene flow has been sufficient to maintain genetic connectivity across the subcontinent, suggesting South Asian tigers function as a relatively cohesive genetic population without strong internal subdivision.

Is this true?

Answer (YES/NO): NO